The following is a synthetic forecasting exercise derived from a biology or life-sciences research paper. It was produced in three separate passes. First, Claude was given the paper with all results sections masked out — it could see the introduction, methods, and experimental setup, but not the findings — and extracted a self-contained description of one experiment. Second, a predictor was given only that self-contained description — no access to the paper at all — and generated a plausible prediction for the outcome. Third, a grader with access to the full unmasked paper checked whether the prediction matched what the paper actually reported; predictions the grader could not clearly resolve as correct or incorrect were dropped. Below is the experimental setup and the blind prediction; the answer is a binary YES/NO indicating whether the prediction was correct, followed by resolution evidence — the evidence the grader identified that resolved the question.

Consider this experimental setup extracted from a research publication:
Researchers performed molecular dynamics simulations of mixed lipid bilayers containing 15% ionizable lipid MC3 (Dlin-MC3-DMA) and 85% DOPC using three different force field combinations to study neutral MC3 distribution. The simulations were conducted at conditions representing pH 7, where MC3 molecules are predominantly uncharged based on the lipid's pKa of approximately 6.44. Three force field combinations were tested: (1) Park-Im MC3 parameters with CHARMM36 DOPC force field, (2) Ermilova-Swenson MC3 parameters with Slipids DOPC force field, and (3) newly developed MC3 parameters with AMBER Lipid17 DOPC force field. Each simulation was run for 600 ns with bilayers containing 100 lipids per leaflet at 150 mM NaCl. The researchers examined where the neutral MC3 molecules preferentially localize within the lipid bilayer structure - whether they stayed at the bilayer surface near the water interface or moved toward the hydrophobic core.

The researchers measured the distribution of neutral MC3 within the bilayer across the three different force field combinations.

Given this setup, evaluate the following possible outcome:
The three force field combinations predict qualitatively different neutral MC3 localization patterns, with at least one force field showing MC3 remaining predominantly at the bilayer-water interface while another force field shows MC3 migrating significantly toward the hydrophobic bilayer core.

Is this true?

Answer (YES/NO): YES